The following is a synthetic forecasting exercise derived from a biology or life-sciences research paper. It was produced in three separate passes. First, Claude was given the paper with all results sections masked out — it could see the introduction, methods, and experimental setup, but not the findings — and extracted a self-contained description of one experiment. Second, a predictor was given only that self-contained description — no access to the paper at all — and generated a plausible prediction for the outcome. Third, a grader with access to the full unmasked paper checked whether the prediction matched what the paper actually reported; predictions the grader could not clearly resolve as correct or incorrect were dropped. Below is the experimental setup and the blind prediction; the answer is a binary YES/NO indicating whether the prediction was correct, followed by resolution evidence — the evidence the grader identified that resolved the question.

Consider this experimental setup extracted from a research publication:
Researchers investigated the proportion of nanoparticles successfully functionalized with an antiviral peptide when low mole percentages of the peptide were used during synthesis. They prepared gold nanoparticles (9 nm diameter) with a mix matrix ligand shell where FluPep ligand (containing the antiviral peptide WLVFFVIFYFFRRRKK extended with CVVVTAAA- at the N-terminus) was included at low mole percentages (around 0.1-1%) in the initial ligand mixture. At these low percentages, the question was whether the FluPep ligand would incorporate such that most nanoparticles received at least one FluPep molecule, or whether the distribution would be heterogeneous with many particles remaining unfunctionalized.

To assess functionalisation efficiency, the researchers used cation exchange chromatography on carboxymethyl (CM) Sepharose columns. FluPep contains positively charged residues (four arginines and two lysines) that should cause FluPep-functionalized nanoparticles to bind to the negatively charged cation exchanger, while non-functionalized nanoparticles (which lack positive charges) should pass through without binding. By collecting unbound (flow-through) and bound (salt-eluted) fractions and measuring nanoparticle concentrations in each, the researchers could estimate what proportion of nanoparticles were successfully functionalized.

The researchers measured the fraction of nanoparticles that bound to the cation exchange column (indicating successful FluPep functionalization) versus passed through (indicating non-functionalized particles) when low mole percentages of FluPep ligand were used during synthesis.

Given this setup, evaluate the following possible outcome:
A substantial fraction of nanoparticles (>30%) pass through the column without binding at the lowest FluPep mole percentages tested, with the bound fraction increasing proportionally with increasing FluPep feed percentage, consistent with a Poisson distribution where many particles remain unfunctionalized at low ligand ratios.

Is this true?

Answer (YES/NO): YES